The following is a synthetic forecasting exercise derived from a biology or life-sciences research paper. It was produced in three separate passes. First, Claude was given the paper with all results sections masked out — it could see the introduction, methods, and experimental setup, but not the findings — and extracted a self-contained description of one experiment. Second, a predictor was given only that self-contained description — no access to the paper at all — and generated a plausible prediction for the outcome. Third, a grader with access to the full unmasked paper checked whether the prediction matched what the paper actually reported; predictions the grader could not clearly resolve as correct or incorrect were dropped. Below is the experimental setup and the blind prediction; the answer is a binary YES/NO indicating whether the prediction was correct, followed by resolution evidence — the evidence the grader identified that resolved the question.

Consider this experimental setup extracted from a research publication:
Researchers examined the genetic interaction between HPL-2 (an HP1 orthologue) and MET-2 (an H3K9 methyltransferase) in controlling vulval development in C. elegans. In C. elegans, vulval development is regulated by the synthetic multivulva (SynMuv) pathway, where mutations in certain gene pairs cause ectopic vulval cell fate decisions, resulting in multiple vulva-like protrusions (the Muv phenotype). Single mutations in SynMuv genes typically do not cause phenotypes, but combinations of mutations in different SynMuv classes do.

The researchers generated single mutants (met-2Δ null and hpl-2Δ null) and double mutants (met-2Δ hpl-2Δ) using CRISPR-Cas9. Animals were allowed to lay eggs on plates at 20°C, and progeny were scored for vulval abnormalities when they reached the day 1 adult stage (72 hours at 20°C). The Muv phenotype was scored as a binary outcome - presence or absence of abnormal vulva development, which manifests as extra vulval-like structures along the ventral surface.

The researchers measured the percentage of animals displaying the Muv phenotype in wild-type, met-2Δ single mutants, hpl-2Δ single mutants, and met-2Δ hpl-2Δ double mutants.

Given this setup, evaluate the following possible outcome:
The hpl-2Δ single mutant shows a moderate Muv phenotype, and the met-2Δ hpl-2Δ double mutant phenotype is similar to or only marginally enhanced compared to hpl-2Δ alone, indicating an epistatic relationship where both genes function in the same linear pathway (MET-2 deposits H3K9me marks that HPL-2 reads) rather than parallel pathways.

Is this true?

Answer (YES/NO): NO